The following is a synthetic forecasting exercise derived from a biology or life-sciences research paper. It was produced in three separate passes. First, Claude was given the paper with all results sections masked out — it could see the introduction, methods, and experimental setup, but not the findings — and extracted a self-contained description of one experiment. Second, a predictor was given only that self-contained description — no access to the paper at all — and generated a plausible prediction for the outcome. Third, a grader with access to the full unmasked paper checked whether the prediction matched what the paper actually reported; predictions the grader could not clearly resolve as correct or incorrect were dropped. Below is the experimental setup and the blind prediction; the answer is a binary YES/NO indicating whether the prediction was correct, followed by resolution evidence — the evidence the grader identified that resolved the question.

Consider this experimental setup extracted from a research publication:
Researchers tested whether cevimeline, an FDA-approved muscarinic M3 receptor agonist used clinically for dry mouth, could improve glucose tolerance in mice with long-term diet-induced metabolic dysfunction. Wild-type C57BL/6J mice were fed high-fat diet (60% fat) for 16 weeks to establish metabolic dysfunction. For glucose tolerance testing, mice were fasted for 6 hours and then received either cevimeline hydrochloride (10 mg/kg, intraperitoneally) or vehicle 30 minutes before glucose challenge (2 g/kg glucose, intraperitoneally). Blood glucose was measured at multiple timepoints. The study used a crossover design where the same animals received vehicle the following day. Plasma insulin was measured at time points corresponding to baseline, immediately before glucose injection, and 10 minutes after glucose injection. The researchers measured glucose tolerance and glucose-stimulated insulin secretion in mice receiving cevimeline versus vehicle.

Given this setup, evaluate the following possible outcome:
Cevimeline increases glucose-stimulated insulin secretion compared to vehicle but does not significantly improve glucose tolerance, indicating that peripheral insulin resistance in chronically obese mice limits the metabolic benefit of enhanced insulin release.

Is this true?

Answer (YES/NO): NO